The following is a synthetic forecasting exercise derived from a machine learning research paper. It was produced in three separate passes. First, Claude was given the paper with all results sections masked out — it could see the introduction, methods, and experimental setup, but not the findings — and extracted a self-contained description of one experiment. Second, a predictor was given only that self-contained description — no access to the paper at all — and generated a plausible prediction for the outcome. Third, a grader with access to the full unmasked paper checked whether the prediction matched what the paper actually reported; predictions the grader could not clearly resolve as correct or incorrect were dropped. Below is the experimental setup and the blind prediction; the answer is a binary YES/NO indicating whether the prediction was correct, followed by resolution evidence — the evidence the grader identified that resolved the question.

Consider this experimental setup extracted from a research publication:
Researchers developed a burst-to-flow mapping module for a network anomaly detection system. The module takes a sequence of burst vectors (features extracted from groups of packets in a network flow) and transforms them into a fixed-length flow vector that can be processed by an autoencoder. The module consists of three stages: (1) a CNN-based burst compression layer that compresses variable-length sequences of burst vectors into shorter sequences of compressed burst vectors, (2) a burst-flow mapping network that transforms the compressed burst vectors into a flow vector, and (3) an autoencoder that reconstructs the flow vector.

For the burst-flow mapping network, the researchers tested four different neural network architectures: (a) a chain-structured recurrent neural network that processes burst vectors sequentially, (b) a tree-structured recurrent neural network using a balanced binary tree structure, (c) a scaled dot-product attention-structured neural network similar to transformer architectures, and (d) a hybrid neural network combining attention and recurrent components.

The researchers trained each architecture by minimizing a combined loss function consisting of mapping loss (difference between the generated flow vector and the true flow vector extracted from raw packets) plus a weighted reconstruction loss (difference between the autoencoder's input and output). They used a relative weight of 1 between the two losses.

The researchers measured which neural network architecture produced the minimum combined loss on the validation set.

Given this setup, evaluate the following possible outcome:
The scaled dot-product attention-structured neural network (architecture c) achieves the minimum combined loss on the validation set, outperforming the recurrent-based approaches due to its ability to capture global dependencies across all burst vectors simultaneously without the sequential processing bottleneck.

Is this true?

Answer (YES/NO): NO